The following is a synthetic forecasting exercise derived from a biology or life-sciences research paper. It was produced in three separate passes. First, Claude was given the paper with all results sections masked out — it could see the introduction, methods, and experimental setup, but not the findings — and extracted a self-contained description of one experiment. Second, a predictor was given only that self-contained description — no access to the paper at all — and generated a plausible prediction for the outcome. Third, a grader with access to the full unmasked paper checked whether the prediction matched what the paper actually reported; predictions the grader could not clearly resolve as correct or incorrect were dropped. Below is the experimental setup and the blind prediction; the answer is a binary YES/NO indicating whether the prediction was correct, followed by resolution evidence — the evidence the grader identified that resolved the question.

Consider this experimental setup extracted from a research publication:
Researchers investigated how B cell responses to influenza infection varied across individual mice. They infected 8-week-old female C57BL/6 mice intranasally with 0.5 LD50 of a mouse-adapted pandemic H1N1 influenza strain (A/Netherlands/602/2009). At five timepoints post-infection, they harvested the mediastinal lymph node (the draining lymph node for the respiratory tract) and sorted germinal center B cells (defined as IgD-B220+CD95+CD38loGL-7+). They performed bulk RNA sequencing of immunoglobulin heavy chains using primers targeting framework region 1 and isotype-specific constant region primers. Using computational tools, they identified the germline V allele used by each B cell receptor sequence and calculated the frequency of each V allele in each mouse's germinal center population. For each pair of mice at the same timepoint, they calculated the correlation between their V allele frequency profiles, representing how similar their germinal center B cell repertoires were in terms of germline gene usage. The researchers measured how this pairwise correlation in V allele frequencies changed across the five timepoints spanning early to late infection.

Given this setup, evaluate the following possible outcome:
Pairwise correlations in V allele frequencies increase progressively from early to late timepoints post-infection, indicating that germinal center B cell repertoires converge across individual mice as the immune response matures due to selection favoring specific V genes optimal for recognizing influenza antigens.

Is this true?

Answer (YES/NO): NO